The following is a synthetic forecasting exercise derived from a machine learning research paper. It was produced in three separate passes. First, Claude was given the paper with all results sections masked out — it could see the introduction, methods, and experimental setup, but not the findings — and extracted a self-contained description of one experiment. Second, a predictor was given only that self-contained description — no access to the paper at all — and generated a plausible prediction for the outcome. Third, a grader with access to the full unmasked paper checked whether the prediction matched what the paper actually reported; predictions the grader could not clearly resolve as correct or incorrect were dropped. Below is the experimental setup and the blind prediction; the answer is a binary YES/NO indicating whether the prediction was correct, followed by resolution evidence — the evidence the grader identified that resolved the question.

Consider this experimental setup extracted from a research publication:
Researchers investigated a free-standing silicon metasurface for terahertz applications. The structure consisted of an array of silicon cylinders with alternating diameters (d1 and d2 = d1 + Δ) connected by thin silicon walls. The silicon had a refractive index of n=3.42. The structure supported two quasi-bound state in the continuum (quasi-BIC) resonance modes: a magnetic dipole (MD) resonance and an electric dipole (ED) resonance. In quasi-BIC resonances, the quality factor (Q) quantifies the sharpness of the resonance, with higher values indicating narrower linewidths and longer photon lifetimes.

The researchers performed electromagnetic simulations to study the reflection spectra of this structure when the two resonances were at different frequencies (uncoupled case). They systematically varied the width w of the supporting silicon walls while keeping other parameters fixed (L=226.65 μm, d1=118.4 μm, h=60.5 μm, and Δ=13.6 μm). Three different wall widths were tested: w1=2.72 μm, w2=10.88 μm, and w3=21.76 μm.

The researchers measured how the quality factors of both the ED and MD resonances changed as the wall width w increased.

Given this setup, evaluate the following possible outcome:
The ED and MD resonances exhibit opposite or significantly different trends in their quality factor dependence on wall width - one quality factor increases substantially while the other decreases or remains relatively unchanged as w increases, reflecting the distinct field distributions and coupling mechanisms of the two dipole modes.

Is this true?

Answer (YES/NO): NO